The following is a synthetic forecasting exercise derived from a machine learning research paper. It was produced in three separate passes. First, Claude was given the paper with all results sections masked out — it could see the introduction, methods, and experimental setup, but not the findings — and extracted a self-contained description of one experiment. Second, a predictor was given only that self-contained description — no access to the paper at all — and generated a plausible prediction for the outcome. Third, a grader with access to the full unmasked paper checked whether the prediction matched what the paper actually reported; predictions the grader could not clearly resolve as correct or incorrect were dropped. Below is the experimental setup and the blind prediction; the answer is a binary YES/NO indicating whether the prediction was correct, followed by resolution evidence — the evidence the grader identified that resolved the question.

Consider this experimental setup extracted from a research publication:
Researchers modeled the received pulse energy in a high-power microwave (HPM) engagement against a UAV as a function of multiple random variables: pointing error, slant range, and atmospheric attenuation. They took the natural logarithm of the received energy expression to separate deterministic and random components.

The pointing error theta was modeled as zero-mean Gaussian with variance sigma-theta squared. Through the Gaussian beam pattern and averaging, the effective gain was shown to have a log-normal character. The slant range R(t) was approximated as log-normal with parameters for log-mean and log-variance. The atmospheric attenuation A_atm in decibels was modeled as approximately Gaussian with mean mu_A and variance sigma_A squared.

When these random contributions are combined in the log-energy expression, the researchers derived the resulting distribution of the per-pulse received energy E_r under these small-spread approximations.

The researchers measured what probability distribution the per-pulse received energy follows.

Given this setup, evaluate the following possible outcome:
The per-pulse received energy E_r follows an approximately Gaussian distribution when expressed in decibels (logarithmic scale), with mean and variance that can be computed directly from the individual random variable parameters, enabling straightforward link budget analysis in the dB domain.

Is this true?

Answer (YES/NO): YES